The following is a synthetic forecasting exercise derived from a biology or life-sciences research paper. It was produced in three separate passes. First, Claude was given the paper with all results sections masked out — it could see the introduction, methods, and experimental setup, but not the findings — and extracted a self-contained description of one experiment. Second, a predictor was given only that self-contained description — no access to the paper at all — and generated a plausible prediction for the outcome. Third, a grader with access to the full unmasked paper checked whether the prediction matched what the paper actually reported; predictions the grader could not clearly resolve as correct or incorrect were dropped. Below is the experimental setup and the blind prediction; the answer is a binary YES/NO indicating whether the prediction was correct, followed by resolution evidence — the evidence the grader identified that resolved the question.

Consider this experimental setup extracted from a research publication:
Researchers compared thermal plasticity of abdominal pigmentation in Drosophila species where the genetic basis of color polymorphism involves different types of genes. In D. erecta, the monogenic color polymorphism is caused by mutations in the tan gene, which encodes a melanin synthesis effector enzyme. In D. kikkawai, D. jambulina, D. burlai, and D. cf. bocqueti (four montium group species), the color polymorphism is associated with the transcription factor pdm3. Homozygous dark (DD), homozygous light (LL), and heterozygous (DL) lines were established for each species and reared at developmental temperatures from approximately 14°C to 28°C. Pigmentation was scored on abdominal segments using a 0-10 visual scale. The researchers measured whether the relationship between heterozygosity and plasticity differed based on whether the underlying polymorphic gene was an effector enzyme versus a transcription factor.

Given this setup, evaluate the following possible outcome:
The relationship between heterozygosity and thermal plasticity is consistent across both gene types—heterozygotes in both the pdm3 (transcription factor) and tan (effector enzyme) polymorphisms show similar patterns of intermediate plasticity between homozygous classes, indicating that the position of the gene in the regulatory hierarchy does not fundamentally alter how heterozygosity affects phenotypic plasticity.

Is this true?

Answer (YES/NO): NO